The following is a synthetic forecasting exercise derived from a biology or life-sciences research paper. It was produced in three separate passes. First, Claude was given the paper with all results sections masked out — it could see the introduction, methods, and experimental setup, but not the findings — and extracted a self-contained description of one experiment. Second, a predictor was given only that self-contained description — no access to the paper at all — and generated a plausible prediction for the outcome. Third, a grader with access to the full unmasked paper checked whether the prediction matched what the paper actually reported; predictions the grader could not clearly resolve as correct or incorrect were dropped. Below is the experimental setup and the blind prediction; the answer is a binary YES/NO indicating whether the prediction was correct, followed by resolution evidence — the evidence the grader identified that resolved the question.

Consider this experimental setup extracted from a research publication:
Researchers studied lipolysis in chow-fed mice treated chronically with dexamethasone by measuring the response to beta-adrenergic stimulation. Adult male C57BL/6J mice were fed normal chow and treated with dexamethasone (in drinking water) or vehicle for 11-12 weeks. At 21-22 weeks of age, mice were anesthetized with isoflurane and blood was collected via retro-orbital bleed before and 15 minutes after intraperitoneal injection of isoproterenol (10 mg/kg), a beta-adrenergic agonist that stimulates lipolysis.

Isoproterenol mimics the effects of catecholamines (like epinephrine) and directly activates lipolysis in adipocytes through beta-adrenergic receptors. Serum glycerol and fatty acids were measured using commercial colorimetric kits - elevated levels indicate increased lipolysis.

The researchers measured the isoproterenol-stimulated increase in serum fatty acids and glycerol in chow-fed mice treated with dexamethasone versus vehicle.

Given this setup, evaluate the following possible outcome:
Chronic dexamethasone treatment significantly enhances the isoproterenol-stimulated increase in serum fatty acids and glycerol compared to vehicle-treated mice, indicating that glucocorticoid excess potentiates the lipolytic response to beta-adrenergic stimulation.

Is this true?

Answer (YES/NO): YES